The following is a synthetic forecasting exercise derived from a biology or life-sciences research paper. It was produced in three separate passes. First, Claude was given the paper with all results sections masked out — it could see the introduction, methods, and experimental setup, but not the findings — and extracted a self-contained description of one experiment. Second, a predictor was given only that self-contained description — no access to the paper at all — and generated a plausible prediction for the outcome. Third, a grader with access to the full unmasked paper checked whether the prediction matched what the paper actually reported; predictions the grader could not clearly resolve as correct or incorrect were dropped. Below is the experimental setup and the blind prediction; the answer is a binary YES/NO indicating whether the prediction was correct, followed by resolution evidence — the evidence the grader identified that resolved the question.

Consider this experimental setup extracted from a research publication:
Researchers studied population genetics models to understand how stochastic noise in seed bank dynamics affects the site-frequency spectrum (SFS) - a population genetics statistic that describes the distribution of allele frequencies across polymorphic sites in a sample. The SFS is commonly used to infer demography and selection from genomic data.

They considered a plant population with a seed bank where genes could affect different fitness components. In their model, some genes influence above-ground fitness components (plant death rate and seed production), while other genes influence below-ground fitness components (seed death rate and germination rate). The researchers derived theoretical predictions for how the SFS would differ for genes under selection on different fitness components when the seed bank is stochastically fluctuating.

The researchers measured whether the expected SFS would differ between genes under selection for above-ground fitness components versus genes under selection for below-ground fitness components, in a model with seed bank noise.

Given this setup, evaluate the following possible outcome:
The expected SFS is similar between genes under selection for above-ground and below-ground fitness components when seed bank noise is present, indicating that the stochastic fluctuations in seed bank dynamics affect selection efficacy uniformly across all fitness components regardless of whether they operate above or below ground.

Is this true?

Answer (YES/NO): NO